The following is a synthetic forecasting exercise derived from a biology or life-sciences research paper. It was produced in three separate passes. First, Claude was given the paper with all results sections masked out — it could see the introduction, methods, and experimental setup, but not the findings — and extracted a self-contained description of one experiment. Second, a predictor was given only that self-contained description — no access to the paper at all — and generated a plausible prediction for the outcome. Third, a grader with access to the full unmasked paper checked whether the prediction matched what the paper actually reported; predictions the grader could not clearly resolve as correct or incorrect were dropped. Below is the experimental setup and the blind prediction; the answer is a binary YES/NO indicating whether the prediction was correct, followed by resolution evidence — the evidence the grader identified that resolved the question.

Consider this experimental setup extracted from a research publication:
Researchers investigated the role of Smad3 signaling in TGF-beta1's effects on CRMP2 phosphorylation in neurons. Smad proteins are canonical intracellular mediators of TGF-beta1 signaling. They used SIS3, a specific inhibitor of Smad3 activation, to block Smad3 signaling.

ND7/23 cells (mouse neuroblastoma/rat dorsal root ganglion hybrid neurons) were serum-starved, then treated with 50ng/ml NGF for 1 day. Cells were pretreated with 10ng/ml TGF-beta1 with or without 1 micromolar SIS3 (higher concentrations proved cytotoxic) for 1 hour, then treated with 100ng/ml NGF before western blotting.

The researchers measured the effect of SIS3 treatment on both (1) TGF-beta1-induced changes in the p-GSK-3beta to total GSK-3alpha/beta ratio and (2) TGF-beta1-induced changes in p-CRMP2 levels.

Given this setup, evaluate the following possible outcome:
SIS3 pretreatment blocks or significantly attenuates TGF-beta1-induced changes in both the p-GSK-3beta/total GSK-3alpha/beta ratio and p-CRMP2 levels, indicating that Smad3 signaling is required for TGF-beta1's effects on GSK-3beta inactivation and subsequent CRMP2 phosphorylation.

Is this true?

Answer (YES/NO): NO